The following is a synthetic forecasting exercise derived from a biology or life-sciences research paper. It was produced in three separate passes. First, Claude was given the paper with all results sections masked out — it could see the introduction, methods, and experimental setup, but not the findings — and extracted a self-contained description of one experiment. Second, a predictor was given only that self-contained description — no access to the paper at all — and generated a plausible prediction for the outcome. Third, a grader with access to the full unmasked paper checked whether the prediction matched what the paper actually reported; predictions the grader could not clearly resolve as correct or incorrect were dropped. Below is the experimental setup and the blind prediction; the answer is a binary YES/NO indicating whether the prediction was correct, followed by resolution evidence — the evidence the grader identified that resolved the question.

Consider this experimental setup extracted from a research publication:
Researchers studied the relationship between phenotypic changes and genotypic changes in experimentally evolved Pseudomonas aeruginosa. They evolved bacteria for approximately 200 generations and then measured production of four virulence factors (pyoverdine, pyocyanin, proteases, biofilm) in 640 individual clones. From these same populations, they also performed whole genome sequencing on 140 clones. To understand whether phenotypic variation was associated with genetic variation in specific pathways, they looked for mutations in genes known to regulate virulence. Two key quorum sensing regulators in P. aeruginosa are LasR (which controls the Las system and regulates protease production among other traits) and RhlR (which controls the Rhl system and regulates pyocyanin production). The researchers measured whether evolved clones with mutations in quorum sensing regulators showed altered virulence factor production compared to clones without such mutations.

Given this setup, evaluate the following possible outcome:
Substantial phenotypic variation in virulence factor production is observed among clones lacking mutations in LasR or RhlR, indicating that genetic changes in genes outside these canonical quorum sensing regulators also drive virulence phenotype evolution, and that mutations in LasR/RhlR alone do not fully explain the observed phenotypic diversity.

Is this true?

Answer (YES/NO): YES